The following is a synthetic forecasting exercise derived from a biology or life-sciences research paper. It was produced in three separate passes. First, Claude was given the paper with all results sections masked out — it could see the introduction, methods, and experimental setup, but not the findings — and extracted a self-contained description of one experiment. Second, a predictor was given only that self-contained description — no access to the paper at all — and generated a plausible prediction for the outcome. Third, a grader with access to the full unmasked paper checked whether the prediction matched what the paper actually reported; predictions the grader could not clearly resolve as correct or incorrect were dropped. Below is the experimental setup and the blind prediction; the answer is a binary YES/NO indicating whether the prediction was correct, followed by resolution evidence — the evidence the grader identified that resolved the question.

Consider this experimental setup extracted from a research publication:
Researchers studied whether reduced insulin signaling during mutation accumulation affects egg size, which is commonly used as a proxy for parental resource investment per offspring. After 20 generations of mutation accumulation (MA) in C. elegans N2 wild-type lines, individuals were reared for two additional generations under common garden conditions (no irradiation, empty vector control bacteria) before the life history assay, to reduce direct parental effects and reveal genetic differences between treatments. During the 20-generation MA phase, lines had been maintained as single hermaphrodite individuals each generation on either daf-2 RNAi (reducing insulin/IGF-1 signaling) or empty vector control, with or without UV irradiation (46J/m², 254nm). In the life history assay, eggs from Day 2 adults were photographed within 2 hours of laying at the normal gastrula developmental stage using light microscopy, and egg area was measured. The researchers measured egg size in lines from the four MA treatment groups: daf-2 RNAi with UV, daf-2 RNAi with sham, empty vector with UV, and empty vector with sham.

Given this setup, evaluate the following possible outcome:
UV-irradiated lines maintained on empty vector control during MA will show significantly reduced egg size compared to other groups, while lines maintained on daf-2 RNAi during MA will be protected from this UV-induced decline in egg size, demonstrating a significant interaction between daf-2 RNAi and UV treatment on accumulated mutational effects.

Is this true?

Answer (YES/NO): NO